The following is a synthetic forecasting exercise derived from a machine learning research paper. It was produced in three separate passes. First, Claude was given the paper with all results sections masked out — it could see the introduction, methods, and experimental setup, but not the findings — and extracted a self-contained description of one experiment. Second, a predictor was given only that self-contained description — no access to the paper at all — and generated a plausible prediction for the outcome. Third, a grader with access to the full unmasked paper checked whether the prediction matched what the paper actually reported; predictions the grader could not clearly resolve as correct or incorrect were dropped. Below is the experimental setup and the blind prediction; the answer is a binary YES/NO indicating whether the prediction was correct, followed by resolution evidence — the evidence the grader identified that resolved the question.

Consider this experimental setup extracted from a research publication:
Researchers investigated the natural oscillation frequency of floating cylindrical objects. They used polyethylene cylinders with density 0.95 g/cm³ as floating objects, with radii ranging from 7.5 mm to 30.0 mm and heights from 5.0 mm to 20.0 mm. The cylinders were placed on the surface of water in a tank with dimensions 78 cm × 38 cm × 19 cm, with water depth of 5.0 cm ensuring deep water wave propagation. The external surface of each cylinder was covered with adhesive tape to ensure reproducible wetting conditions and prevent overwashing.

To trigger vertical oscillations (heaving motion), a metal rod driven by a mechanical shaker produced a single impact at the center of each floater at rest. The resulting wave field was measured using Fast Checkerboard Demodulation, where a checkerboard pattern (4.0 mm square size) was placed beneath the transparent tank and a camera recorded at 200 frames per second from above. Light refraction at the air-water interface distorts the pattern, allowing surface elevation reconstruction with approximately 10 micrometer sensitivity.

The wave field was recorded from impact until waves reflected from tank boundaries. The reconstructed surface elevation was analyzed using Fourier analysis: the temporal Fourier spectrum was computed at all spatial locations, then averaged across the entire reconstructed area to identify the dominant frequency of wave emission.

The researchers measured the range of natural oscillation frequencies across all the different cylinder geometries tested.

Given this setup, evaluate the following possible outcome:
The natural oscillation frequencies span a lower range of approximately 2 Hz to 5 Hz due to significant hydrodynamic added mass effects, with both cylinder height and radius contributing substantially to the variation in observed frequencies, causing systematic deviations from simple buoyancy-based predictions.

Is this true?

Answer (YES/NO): NO